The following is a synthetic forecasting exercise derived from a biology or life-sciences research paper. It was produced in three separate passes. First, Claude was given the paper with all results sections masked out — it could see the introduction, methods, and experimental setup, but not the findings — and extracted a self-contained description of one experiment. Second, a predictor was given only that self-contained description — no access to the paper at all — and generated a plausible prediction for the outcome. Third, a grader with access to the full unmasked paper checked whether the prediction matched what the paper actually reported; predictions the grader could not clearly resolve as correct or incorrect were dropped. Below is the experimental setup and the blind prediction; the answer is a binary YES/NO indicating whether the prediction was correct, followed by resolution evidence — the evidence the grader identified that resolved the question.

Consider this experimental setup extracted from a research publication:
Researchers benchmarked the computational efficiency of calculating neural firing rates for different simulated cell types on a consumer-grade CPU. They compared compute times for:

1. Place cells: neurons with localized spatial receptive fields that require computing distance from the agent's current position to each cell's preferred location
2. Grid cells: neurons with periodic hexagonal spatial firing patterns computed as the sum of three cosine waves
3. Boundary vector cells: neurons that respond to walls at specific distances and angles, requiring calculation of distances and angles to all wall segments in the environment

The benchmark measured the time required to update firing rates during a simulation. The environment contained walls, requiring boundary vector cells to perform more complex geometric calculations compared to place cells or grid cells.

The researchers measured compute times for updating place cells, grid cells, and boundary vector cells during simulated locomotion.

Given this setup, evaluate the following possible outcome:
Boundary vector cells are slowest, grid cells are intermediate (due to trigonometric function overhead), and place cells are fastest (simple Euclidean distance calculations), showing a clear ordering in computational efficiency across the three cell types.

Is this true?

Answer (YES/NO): NO